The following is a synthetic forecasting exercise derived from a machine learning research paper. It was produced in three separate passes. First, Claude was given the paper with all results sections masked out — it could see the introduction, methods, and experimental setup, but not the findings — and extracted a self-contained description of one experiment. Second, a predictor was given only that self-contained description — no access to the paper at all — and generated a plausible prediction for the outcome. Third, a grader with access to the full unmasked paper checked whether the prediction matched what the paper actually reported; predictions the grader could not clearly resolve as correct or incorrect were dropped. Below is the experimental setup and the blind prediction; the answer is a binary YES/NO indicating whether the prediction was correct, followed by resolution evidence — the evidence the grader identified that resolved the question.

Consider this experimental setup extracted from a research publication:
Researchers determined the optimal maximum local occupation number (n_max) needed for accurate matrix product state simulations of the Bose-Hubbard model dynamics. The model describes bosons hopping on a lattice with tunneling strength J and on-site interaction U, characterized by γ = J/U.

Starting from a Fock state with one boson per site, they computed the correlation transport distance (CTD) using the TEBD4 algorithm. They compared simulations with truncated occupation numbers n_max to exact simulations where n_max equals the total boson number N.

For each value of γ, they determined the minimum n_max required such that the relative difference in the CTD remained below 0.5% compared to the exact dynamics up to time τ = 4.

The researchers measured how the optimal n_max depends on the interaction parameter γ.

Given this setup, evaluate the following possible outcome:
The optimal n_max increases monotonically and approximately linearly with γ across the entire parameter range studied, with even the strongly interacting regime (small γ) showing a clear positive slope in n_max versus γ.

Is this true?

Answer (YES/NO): NO